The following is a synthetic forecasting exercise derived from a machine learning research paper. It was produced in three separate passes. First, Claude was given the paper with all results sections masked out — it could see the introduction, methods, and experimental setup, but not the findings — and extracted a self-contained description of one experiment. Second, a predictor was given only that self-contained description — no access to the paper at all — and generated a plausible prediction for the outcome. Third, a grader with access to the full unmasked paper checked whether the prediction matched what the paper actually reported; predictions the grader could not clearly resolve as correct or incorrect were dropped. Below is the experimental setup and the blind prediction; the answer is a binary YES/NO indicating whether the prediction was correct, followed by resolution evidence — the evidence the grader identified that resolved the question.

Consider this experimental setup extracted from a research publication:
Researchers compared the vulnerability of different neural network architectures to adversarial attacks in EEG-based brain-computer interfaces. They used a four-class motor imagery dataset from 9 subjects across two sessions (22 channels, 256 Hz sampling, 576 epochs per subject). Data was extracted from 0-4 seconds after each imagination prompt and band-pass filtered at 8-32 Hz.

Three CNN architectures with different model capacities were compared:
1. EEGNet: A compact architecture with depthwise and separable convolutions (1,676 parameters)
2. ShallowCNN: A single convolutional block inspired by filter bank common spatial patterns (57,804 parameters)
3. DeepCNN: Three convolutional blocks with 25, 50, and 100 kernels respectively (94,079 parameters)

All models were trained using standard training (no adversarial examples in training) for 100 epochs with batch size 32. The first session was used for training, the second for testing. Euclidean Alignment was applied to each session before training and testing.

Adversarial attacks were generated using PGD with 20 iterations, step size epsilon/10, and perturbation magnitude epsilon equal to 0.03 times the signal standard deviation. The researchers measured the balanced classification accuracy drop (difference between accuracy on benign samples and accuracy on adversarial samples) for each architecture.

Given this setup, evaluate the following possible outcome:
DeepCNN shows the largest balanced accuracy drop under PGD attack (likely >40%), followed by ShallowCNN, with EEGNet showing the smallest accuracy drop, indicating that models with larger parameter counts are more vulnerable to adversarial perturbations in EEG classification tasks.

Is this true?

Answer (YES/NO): YES